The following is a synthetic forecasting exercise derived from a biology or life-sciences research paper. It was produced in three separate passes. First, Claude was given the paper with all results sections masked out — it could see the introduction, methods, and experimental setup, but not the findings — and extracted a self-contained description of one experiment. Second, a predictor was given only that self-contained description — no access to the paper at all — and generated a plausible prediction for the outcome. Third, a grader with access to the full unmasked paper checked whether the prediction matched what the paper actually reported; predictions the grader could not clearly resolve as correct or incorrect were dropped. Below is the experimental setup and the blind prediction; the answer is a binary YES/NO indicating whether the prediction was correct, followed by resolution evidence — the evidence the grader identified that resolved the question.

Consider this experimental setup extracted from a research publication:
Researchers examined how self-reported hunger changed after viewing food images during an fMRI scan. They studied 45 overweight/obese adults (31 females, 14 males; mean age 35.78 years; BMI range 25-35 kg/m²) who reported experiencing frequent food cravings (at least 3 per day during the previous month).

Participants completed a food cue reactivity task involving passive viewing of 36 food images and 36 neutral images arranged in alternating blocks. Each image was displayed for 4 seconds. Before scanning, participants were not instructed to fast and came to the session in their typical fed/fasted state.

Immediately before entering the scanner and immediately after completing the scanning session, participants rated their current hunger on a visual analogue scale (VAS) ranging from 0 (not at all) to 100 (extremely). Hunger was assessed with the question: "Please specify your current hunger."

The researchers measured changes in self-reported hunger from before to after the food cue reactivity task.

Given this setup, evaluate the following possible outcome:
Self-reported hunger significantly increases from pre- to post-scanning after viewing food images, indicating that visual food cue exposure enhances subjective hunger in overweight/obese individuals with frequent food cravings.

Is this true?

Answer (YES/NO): YES